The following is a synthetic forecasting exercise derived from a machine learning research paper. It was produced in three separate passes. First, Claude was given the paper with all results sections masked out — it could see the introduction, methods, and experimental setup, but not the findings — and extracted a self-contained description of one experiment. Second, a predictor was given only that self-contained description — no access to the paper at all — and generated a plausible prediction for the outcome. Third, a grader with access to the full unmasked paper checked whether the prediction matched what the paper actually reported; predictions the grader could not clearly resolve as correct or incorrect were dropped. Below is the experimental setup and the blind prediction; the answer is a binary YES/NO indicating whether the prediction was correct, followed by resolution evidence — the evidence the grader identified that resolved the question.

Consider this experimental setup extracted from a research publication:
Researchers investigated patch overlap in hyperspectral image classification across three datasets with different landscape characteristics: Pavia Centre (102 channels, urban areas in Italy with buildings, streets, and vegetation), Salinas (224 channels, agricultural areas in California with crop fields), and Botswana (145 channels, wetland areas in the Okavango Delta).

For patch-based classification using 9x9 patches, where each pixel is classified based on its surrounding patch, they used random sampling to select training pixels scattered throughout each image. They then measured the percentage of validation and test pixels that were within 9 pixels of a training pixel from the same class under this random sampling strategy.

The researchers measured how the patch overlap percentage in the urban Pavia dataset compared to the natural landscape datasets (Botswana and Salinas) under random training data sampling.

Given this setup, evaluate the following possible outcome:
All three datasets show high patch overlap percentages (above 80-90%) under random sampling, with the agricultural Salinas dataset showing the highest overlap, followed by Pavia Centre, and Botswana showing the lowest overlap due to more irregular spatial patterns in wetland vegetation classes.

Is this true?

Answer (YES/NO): NO